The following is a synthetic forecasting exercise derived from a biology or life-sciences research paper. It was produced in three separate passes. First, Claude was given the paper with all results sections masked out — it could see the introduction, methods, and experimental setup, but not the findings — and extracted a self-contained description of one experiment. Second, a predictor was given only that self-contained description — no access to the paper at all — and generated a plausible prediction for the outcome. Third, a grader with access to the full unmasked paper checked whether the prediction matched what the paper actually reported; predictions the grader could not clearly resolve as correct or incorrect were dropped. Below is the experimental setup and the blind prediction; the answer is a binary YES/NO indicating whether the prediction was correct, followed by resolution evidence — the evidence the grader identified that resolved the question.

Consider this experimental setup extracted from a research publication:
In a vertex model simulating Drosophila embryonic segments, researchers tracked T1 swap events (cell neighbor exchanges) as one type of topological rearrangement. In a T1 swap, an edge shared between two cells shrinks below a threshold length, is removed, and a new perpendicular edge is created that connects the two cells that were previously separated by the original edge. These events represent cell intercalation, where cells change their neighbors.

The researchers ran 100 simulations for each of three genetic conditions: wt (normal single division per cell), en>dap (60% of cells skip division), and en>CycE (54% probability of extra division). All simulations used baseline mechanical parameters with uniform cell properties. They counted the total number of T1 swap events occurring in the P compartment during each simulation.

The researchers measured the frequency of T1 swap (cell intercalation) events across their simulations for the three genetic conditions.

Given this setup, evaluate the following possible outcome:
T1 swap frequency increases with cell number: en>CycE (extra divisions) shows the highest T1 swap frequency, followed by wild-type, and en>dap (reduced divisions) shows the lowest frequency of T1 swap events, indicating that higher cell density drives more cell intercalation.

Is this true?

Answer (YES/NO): NO